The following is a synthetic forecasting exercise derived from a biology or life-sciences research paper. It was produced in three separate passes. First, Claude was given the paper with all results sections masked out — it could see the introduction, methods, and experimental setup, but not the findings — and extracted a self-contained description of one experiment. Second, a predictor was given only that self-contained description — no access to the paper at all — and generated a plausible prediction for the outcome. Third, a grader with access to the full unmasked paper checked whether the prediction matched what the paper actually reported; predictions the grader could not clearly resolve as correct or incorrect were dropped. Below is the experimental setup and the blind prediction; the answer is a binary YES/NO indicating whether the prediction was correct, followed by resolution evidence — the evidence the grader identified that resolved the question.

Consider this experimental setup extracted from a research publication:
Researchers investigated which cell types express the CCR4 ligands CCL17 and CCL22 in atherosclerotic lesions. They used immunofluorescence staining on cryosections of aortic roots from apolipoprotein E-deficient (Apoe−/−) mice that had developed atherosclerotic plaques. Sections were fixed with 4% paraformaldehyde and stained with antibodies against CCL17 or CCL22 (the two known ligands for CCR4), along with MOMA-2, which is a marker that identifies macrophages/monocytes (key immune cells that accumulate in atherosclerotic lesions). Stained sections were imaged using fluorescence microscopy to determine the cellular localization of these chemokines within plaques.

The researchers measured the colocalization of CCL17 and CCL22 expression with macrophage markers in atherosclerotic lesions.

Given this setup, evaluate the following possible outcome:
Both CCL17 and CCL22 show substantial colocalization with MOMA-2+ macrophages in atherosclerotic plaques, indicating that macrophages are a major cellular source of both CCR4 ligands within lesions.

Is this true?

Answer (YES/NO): NO